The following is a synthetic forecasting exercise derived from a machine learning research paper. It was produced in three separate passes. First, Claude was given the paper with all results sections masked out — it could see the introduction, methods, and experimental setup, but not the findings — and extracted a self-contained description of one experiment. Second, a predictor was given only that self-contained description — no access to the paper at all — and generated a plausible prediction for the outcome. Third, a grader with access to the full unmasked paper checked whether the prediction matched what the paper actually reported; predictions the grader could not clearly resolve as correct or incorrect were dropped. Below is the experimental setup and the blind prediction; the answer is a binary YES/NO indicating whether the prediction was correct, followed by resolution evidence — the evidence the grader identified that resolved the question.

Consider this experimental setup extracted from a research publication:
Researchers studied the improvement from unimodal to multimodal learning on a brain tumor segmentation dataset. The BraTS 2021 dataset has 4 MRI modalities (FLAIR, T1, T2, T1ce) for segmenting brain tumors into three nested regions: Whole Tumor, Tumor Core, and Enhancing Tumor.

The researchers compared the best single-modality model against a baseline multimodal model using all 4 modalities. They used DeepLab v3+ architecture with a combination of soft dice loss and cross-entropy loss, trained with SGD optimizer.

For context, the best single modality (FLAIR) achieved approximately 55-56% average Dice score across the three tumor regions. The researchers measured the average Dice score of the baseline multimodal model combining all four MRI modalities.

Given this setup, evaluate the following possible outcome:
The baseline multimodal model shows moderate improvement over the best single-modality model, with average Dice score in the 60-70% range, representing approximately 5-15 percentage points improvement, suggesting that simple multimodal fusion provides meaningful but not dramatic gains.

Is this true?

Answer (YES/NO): YES